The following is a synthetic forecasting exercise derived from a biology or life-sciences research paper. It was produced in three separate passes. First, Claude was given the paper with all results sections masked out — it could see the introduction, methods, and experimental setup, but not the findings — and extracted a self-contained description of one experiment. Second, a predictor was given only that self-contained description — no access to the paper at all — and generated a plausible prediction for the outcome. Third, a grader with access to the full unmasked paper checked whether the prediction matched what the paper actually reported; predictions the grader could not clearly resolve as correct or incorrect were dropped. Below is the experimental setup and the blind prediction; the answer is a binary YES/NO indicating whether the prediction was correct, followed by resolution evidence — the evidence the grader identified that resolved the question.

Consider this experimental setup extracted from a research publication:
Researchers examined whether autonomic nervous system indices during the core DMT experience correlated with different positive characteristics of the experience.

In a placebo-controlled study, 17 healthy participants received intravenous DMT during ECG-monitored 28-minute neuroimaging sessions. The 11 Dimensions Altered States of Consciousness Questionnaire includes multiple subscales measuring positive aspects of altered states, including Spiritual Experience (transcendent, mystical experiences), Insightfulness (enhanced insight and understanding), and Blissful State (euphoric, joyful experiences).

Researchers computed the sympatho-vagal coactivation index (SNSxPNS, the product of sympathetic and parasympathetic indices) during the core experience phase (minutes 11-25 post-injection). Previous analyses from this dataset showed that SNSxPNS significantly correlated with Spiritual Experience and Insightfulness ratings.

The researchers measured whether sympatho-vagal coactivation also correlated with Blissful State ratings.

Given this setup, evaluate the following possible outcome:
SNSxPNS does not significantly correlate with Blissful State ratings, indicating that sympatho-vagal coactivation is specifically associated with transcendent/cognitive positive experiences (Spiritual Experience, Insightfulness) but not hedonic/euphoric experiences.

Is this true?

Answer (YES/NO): YES